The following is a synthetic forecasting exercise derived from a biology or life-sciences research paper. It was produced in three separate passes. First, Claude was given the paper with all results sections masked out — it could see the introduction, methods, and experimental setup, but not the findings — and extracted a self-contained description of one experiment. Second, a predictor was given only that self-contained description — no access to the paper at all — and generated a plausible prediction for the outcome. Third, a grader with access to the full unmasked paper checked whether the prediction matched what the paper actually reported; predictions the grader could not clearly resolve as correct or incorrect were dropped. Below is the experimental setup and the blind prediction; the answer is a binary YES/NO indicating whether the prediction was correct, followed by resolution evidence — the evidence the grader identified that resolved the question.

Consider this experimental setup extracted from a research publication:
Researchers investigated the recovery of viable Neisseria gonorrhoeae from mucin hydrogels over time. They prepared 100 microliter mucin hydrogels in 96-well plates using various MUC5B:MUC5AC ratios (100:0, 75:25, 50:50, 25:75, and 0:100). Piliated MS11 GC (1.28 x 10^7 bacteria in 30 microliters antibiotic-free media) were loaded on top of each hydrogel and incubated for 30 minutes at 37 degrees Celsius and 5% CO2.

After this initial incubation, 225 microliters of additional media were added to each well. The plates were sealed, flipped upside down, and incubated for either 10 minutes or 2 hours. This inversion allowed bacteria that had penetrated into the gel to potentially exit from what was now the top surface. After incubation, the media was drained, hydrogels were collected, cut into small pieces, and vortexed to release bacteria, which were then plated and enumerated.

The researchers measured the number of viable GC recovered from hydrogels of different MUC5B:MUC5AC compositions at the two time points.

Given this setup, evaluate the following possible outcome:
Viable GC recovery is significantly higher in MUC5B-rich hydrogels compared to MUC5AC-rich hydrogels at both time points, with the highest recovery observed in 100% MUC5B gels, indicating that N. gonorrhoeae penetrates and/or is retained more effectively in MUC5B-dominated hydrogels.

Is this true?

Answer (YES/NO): NO